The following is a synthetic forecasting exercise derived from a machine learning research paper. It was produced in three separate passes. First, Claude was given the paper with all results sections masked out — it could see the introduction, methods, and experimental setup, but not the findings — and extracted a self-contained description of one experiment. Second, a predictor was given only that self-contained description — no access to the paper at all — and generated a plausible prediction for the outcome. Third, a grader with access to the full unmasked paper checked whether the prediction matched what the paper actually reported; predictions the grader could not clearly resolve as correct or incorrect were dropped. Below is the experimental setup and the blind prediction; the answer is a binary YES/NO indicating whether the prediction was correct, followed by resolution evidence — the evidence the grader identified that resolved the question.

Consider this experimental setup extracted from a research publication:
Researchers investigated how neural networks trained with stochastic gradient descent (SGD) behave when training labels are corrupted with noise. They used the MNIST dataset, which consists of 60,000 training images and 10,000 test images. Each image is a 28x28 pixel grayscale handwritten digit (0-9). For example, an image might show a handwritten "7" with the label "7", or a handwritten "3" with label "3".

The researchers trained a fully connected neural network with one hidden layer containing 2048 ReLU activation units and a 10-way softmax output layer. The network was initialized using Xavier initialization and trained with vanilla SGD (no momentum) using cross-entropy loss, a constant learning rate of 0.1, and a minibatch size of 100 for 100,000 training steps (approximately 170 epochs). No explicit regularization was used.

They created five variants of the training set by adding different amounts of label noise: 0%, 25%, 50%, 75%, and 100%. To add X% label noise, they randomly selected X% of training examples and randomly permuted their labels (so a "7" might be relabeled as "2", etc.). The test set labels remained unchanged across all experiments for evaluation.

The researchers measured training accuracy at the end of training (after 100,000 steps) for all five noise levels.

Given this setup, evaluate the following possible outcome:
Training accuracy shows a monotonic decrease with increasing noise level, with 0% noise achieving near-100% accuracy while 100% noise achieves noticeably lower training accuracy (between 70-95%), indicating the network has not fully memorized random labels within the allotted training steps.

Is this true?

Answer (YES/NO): NO